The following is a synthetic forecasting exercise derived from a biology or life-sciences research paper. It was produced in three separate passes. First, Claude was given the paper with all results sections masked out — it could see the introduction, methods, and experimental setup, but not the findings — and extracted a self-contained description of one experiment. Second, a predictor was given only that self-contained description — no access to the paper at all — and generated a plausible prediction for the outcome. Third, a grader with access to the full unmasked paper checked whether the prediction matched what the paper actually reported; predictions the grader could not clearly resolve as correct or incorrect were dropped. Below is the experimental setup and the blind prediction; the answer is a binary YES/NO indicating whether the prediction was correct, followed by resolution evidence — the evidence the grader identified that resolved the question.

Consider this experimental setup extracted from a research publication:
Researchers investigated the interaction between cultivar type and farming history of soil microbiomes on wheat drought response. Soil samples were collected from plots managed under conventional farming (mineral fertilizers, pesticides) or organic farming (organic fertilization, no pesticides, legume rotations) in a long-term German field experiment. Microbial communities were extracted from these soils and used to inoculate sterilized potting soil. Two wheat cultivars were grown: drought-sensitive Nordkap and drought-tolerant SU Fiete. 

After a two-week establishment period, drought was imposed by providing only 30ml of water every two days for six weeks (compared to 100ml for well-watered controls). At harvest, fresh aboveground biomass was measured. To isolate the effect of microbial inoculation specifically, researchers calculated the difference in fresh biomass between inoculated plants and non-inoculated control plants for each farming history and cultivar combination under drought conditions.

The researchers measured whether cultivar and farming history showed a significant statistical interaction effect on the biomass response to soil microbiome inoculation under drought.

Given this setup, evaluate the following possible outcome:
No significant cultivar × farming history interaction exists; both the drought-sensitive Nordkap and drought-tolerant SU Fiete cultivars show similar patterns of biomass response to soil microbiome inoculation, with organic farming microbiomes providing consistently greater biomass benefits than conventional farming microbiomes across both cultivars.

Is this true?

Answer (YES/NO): NO